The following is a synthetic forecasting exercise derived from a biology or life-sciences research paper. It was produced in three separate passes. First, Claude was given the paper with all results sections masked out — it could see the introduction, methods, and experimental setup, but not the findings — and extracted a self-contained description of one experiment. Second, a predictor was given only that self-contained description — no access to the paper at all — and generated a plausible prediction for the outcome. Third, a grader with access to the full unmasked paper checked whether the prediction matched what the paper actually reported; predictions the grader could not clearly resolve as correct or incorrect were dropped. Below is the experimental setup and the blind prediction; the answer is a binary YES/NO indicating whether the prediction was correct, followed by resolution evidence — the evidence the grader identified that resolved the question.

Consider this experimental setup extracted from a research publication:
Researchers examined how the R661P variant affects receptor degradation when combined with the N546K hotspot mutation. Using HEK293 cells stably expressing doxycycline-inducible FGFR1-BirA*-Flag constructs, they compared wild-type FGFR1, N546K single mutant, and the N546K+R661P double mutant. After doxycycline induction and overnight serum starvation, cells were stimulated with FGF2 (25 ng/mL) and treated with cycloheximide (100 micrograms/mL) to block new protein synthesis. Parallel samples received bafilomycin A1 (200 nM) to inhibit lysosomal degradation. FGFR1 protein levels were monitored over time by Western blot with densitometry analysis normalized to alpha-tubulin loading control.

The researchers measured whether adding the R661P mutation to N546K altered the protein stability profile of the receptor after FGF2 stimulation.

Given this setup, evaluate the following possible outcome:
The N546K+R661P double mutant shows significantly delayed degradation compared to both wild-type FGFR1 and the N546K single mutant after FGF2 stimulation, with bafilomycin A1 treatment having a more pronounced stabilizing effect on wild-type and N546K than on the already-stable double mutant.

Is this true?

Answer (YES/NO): NO